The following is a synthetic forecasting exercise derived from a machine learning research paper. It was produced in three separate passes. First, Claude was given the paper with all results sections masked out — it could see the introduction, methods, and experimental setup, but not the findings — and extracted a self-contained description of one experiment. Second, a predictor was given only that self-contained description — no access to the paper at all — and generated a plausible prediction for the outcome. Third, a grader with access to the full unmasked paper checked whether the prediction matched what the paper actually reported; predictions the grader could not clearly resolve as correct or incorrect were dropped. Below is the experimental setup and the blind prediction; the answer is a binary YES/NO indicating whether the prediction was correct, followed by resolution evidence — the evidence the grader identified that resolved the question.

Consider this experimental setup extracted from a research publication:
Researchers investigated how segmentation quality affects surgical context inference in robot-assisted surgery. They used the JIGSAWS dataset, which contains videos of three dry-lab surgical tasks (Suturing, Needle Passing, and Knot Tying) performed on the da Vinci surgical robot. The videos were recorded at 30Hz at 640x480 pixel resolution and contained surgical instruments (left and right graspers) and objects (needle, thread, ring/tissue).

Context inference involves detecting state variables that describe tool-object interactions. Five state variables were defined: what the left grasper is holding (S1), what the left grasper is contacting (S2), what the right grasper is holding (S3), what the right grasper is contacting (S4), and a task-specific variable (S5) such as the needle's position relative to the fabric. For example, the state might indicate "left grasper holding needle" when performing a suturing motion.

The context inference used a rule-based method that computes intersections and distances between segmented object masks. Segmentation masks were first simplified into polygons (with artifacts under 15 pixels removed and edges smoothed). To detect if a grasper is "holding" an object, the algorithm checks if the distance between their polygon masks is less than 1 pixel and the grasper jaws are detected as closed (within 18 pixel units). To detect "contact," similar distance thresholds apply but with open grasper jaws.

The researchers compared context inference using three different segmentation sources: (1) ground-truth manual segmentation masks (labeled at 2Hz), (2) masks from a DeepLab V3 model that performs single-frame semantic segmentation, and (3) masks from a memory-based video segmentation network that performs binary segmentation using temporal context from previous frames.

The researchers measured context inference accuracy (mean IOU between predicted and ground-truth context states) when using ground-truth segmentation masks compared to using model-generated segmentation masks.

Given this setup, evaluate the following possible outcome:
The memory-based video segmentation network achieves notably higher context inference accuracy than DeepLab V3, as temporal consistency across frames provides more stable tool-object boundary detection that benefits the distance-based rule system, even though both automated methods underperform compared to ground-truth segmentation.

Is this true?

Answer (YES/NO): NO